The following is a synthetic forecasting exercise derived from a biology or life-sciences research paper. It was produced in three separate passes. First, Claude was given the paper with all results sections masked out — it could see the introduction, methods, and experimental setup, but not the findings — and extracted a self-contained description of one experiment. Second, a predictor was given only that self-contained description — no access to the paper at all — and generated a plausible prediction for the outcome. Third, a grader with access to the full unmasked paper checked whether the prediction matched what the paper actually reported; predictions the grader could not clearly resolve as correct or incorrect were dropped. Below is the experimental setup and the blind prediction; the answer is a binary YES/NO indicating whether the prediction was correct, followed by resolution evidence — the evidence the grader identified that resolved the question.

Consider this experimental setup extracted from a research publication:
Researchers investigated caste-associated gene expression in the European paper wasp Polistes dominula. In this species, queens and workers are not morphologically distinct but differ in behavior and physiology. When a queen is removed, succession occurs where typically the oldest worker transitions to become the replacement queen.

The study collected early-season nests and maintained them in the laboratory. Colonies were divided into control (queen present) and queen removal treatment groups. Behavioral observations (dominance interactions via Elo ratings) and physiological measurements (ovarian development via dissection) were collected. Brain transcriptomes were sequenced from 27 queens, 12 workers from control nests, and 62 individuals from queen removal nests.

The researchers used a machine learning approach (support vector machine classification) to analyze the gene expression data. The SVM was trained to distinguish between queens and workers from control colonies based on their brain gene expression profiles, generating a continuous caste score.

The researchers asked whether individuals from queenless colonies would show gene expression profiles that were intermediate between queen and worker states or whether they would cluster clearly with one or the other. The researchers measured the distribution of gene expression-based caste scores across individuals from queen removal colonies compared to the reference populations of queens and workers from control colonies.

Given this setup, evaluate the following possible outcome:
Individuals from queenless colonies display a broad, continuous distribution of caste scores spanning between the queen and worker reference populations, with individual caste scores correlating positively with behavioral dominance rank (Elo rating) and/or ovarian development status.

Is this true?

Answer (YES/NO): YES